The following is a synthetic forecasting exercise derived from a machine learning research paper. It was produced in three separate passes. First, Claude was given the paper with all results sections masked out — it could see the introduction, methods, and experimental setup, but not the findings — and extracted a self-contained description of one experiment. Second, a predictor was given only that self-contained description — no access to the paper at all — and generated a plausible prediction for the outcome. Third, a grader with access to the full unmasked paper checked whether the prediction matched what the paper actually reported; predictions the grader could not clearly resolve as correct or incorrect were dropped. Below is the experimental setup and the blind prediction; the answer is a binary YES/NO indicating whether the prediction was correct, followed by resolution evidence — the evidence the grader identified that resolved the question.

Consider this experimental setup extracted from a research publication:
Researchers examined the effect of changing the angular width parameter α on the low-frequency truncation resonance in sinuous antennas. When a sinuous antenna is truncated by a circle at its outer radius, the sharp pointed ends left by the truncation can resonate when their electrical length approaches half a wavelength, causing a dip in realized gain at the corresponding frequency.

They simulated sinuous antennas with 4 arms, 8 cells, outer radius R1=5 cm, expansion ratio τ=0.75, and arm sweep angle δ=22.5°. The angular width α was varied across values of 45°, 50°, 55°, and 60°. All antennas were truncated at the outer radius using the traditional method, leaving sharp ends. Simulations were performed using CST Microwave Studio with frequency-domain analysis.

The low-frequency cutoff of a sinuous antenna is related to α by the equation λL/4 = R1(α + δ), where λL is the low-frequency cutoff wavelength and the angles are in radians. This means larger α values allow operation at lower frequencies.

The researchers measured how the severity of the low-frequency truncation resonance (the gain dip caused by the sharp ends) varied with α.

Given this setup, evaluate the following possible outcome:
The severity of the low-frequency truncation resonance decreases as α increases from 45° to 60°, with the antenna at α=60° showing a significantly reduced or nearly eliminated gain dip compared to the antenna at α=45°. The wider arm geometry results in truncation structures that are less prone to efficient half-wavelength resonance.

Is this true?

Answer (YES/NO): NO